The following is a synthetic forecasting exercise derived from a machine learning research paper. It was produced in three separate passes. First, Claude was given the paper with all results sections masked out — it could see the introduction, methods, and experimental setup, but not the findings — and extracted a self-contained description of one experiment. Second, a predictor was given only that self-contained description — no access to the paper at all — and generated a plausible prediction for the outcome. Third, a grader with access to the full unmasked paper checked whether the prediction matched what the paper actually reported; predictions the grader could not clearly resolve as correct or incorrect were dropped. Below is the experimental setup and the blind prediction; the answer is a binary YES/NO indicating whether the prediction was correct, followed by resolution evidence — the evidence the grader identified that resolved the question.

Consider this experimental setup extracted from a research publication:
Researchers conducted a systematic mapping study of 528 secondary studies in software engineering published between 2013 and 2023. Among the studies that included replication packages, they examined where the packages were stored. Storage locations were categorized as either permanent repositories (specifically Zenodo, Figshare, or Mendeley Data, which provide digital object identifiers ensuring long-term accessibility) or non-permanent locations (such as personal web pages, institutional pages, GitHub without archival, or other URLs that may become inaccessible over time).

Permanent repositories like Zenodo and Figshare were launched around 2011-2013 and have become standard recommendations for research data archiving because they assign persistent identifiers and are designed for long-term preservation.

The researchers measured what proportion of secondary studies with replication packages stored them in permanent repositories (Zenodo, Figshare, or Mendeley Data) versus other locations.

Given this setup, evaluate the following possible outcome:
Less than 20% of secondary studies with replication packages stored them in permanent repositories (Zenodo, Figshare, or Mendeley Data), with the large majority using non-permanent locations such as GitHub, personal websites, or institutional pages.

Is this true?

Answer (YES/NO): NO